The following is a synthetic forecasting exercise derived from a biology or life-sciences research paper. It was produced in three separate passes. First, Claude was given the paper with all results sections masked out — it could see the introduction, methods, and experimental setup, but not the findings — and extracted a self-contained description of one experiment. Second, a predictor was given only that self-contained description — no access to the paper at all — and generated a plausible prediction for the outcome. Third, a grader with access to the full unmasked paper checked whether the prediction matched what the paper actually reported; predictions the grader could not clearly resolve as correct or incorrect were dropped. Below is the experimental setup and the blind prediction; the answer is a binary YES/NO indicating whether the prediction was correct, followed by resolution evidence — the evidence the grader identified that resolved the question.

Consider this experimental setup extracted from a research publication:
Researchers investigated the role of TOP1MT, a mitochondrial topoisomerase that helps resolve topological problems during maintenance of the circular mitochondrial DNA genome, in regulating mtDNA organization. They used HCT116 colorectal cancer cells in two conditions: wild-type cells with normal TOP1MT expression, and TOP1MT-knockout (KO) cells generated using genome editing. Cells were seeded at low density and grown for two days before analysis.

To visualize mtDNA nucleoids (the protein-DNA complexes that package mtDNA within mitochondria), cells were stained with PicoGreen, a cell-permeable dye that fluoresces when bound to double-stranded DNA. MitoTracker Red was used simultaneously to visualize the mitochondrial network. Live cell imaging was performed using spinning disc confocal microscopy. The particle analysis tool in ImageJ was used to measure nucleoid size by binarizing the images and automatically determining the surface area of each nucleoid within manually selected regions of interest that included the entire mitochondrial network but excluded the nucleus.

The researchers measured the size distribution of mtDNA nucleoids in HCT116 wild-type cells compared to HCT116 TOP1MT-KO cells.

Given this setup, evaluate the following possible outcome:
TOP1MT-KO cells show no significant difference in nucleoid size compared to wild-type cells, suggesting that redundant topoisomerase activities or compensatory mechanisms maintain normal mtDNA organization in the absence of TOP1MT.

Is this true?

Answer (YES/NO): NO